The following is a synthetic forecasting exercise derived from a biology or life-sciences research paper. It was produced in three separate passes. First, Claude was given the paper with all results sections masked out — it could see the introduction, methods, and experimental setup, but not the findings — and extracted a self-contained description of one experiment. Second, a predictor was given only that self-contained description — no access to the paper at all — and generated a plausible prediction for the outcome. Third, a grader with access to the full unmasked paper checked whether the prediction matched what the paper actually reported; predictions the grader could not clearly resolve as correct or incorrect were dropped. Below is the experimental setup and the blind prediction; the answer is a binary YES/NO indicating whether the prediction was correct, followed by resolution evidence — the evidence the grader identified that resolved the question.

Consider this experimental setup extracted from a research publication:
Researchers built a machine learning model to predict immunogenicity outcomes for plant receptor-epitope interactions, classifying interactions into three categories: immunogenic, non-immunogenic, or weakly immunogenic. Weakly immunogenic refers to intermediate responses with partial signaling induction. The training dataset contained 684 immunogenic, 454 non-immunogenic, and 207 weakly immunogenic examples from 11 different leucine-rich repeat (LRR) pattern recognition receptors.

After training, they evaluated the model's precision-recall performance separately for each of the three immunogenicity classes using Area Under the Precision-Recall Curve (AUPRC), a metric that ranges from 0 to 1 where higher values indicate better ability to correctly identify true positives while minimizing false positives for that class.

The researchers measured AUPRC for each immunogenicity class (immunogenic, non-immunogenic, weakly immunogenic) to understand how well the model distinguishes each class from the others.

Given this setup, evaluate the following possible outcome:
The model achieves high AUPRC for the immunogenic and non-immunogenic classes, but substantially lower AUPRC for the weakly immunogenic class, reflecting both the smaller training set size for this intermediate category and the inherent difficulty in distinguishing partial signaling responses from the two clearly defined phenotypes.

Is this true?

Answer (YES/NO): YES